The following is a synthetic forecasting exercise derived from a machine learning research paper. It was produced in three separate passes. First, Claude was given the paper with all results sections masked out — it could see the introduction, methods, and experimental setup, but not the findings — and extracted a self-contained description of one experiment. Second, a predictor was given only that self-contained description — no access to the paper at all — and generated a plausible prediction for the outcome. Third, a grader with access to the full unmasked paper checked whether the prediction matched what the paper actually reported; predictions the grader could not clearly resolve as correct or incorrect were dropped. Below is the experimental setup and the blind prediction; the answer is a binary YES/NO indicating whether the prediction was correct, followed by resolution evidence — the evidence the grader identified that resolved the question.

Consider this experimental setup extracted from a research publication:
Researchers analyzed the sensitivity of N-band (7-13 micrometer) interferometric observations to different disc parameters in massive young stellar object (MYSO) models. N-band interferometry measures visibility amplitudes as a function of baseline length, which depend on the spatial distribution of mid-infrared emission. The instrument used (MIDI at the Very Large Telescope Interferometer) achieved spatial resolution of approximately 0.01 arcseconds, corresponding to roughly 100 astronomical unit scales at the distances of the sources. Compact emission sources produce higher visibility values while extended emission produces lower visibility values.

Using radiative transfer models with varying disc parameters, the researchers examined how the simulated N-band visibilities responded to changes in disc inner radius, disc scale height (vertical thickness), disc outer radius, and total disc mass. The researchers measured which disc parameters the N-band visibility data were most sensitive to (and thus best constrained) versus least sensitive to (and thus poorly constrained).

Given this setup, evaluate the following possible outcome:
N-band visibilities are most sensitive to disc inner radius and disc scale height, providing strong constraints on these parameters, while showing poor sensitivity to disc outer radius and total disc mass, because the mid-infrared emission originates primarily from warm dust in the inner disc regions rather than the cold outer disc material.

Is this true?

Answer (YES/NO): YES